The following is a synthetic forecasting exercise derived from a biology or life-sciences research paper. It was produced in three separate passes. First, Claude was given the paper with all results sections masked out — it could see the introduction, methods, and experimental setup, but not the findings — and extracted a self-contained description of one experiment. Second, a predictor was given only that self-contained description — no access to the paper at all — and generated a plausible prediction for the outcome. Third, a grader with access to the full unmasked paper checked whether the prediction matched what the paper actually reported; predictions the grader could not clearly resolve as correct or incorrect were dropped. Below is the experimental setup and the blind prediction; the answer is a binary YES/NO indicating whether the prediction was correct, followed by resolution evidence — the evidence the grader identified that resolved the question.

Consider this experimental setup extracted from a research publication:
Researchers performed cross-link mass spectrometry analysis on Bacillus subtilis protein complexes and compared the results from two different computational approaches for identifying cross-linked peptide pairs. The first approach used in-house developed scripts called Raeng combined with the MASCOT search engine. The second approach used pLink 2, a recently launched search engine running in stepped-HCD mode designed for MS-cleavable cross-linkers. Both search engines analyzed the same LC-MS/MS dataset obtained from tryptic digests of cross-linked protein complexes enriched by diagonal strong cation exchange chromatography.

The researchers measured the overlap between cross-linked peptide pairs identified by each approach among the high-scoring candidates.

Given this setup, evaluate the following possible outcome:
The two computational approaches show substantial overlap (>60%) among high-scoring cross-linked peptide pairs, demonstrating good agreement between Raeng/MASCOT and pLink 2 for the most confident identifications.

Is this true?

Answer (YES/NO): YES